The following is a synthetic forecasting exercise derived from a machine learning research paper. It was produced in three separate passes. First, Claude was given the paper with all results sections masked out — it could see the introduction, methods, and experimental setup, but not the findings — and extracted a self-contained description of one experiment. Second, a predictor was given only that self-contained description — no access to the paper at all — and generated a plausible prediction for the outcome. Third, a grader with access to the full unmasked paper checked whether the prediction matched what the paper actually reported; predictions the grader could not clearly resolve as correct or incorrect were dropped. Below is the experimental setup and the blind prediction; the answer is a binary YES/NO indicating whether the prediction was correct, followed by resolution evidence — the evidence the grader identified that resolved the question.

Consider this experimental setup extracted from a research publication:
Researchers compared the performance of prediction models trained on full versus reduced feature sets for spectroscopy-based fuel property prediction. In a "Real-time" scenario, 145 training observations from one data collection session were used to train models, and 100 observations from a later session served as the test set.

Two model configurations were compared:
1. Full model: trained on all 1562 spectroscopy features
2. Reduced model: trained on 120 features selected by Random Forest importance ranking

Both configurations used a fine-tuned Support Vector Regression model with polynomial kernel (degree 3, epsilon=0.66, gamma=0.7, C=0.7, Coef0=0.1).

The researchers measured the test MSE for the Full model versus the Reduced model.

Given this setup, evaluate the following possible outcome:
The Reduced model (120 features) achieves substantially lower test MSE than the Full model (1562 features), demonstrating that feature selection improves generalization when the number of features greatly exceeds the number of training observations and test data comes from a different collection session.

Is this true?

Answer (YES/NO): YES